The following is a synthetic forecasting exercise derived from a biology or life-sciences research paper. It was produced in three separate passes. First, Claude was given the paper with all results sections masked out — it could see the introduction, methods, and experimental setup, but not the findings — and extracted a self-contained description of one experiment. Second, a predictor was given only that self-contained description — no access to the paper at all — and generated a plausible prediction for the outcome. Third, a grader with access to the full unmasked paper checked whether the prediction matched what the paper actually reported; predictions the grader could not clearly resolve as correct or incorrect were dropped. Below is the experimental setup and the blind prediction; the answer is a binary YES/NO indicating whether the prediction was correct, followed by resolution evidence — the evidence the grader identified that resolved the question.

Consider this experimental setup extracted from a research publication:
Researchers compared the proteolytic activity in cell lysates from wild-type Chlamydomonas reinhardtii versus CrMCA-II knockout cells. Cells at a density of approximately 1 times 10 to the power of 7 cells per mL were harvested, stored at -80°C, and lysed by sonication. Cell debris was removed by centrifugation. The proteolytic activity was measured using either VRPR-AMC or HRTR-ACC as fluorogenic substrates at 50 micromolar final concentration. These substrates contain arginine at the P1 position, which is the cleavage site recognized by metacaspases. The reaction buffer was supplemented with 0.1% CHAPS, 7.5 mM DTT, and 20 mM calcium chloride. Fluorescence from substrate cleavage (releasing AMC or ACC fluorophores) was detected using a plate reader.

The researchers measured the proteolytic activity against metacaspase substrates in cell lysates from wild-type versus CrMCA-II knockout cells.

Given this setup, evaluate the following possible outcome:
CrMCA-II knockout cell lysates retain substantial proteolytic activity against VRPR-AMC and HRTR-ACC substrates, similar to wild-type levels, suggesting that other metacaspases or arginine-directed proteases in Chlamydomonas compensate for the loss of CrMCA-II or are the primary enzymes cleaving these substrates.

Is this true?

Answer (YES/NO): NO